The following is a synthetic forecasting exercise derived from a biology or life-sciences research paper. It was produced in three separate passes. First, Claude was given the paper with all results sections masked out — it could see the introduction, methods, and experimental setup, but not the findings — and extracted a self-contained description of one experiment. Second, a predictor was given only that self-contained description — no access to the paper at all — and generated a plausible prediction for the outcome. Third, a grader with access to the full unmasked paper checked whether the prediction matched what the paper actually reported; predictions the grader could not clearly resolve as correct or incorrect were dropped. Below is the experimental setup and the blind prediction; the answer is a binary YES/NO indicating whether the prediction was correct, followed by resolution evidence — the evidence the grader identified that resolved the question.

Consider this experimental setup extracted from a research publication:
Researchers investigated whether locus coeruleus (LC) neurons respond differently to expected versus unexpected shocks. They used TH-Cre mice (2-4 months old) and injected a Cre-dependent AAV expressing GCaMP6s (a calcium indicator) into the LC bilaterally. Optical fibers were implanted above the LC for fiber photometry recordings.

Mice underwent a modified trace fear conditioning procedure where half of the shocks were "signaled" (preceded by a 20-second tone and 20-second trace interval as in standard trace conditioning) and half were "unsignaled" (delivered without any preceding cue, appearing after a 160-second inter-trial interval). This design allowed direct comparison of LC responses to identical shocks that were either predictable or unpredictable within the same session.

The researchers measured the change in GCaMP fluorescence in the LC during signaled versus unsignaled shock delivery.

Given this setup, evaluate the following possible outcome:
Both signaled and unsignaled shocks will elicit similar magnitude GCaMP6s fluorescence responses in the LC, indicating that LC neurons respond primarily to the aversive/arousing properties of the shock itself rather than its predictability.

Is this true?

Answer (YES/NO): YES